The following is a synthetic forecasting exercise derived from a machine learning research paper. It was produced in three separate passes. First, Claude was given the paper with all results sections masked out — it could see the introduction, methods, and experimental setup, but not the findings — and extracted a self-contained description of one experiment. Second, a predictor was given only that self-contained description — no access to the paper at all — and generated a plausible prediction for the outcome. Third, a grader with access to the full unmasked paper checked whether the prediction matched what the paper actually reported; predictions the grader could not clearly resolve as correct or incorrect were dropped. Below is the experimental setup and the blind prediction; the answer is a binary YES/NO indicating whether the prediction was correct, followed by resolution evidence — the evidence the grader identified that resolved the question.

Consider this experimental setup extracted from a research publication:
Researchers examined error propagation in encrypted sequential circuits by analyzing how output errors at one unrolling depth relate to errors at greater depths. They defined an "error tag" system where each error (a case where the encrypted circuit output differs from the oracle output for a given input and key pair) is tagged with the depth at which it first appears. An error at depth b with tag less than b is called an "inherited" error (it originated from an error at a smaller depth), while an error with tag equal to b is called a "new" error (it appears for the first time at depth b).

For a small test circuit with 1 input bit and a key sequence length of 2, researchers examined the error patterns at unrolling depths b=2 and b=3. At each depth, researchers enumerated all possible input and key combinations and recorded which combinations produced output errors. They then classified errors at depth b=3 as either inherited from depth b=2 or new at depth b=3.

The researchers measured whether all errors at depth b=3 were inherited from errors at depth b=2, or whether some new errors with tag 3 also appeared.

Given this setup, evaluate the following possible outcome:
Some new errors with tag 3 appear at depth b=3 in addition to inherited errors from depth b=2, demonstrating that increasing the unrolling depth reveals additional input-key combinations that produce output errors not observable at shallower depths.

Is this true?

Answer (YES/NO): YES